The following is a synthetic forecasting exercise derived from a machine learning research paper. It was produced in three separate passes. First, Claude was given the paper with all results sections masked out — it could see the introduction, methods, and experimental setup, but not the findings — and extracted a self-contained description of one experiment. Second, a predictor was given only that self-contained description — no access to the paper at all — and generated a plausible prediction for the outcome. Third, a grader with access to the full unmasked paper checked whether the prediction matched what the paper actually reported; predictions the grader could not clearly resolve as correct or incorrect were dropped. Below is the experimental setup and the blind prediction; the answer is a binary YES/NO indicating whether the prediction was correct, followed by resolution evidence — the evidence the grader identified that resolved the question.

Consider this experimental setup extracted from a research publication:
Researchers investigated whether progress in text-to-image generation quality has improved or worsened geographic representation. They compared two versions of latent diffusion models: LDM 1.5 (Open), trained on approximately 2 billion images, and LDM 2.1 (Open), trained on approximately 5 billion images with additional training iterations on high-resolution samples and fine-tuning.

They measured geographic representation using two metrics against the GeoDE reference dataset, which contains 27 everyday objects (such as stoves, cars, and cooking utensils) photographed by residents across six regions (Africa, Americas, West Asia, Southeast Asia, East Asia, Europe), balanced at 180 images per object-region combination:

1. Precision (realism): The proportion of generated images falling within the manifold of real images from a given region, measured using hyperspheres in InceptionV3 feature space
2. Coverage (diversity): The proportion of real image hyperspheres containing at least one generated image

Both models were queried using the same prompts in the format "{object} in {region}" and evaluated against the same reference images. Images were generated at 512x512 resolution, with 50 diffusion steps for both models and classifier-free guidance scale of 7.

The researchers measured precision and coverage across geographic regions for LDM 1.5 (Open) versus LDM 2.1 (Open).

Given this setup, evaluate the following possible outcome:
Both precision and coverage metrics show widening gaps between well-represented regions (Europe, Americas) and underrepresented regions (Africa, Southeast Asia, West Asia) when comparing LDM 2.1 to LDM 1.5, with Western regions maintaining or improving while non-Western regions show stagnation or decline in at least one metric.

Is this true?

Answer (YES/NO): NO